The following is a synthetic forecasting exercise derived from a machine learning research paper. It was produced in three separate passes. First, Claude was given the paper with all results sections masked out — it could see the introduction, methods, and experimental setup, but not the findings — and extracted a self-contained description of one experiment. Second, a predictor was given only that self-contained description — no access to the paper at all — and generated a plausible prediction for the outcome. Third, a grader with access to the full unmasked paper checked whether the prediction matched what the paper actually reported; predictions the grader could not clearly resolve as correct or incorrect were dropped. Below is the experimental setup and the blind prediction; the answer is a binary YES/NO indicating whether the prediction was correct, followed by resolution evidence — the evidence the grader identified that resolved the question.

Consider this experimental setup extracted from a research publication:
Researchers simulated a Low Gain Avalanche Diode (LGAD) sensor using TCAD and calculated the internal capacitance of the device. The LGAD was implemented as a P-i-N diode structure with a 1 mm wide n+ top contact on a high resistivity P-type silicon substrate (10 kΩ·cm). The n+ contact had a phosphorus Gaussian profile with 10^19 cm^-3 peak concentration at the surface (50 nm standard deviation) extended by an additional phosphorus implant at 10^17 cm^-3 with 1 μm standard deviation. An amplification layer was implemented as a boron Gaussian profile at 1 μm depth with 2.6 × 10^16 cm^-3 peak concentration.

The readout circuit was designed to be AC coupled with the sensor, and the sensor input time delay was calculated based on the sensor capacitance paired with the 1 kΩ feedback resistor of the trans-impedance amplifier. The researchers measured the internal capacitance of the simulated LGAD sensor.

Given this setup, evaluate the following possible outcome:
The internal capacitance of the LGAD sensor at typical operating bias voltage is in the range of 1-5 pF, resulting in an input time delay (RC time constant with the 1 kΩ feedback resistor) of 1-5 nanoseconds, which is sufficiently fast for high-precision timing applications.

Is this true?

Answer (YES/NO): NO